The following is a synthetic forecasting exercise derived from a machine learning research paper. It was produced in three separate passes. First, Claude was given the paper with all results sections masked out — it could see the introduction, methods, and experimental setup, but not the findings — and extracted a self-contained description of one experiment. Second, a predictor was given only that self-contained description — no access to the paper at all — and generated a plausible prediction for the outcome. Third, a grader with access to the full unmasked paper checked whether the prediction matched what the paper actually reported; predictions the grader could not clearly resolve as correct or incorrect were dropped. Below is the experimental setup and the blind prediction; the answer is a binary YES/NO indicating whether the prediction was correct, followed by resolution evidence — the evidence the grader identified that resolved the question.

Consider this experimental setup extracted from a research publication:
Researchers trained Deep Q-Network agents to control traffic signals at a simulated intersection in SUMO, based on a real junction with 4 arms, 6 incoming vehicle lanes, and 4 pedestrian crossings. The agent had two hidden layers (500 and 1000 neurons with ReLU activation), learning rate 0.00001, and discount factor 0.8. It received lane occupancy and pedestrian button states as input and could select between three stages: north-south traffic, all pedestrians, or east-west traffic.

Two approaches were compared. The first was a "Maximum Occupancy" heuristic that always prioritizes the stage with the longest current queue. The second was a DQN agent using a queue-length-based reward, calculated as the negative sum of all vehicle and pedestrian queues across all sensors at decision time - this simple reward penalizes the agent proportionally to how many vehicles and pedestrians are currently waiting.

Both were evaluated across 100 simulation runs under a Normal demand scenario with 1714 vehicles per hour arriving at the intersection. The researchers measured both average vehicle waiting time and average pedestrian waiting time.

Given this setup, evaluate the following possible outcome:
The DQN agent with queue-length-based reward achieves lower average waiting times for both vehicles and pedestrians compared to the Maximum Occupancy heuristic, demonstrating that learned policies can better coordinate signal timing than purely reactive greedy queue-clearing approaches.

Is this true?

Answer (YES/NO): NO